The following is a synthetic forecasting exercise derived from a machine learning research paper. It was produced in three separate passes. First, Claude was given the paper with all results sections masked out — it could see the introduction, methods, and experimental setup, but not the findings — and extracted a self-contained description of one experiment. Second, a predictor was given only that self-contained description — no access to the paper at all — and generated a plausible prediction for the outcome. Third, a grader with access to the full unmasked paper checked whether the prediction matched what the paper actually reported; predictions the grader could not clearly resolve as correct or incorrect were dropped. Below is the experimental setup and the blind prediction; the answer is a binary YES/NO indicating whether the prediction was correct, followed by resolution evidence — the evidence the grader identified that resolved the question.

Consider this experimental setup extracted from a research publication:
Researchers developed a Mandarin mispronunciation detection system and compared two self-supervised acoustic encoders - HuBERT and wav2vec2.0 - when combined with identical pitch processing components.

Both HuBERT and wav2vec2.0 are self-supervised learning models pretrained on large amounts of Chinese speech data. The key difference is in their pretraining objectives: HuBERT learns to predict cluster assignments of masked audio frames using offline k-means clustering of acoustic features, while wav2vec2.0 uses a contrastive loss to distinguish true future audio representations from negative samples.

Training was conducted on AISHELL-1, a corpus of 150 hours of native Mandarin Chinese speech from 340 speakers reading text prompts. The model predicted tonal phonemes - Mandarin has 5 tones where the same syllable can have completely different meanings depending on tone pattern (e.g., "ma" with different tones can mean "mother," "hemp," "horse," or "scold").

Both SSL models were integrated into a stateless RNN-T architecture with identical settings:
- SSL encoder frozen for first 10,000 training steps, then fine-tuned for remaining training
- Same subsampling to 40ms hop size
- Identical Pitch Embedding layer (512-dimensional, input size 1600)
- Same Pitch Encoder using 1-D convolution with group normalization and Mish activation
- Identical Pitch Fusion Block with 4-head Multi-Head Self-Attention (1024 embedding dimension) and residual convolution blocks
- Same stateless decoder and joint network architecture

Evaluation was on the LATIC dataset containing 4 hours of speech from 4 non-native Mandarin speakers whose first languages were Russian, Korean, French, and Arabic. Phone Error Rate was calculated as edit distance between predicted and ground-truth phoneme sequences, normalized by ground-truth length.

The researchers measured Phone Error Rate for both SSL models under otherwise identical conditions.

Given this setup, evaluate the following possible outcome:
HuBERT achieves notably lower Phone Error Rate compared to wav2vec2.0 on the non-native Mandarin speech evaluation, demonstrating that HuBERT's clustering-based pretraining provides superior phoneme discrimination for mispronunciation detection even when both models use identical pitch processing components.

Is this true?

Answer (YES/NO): YES